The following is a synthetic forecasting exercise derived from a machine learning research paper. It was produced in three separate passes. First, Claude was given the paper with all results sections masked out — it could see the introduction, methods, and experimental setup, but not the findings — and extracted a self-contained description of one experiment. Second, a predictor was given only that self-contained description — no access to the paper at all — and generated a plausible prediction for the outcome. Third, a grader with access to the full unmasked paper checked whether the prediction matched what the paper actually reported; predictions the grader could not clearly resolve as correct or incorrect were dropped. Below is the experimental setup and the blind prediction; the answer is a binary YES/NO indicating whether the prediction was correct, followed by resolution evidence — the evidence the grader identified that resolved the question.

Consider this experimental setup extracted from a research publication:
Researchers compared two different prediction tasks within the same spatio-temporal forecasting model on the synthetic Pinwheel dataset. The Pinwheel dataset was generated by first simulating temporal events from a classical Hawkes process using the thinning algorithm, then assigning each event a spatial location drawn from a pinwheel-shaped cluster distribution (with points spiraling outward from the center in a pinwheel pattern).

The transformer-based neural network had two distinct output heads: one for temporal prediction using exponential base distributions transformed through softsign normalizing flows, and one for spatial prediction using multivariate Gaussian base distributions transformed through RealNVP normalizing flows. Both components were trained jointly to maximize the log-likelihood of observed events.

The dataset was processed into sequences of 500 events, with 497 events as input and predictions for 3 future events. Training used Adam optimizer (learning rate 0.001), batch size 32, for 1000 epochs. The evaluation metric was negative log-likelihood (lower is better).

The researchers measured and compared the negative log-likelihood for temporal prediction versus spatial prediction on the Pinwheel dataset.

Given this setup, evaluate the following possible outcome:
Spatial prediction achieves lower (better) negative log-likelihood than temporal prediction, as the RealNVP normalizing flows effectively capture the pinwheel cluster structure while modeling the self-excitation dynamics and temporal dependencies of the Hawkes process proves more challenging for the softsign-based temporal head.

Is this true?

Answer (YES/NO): NO